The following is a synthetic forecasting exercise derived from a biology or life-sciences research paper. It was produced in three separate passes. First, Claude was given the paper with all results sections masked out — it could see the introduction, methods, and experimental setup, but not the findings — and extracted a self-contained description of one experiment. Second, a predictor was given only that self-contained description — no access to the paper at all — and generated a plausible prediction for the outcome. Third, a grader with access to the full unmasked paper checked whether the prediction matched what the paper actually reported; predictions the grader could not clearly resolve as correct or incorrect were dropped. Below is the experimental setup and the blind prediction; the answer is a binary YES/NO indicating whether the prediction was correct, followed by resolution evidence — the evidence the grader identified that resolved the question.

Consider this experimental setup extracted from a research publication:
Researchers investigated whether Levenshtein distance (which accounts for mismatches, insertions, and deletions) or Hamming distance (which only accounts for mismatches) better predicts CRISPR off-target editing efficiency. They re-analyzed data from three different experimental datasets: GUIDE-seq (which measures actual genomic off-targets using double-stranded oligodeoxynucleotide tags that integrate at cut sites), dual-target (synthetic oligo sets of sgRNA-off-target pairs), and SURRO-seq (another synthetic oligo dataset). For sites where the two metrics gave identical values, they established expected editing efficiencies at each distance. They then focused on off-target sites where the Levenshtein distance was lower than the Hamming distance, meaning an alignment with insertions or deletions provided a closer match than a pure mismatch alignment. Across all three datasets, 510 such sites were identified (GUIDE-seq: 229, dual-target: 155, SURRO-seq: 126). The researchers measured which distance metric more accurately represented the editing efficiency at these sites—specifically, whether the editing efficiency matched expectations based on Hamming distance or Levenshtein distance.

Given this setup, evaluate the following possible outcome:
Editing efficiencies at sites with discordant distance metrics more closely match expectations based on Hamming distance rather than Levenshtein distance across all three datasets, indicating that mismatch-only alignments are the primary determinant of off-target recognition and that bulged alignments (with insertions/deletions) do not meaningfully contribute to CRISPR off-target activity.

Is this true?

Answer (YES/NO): NO